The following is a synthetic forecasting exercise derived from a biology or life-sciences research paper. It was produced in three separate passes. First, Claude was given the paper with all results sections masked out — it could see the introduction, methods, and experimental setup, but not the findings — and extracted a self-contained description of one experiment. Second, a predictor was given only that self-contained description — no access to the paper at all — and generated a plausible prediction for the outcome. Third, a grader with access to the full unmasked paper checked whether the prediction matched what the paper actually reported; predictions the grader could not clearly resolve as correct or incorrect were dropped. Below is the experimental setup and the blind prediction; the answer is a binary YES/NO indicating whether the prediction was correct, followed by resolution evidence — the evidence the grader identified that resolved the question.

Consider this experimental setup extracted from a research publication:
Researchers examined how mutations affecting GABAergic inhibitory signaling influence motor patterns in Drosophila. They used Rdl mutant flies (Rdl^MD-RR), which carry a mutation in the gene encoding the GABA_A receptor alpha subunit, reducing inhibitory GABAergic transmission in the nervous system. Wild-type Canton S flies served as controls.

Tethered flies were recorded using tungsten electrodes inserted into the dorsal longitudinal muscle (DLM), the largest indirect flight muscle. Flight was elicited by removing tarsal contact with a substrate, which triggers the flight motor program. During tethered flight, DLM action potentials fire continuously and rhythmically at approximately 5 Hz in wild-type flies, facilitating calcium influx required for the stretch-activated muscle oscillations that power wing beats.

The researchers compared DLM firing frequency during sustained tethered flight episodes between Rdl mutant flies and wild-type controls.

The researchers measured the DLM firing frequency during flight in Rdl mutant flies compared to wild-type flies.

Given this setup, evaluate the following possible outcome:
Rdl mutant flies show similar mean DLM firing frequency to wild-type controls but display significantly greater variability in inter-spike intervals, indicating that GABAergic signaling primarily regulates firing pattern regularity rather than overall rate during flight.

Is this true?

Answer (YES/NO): NO